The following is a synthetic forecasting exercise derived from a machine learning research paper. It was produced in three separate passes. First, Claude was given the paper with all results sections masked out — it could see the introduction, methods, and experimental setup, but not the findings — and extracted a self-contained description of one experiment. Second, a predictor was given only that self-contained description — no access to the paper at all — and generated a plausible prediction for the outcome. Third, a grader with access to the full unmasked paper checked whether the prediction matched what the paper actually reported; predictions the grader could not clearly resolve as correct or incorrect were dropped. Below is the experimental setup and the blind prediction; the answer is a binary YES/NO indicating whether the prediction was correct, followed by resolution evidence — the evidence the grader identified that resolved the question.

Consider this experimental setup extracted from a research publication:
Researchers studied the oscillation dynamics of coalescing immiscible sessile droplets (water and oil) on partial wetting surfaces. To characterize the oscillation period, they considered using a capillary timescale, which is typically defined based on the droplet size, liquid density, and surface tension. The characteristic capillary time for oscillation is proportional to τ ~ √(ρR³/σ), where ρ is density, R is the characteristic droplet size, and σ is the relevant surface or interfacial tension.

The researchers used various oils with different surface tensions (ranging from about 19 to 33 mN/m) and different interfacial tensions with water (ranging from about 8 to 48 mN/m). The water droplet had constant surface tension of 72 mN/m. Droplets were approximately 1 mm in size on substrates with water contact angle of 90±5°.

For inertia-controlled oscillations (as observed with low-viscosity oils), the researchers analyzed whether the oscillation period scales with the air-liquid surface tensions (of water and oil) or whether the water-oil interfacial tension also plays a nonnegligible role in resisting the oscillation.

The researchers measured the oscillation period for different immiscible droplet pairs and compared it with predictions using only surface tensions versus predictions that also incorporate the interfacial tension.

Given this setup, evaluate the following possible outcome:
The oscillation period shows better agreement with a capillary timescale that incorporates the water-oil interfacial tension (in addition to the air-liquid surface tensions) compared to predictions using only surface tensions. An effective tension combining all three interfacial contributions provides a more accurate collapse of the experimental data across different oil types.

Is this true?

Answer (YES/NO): YES